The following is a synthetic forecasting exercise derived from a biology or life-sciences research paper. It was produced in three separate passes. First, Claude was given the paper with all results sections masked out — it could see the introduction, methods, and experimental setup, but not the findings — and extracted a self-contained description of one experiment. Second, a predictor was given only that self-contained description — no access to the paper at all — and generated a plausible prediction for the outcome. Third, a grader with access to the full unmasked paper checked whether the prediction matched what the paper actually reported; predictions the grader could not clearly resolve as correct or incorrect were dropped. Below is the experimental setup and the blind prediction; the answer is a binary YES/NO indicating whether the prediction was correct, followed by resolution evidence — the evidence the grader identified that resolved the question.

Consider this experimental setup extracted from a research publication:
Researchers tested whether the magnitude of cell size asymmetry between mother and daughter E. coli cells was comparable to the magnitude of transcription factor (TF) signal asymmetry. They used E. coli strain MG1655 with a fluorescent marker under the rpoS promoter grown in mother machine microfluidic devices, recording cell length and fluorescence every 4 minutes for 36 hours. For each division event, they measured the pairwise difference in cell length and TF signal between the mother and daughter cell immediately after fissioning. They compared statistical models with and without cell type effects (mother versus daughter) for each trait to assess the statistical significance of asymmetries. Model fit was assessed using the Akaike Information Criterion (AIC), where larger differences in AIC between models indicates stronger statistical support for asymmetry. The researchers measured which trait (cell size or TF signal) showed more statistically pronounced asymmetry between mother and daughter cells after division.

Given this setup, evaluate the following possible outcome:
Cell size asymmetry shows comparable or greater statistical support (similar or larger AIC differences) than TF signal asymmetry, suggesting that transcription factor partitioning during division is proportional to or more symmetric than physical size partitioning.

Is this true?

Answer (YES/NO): YES